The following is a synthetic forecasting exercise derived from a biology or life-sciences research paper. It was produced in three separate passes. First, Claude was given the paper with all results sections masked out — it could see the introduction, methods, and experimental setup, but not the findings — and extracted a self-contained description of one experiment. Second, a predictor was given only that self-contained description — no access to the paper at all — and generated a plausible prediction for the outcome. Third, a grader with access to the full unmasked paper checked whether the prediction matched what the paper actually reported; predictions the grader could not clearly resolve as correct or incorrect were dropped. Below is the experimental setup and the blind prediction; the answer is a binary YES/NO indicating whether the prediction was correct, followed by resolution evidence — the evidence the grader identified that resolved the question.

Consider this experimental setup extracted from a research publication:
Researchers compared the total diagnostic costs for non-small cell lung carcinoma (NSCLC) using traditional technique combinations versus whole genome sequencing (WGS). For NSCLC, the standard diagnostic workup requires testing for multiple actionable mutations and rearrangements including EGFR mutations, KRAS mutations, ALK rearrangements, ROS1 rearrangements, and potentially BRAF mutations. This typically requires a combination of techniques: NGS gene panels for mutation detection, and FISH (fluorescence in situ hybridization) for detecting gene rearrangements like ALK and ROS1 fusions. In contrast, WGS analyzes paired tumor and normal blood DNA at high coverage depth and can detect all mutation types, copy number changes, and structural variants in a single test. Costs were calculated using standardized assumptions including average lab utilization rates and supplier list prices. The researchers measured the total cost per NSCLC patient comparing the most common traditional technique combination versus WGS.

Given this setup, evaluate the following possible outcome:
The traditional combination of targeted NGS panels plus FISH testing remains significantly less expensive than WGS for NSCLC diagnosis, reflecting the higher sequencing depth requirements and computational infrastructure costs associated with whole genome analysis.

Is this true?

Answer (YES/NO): YES